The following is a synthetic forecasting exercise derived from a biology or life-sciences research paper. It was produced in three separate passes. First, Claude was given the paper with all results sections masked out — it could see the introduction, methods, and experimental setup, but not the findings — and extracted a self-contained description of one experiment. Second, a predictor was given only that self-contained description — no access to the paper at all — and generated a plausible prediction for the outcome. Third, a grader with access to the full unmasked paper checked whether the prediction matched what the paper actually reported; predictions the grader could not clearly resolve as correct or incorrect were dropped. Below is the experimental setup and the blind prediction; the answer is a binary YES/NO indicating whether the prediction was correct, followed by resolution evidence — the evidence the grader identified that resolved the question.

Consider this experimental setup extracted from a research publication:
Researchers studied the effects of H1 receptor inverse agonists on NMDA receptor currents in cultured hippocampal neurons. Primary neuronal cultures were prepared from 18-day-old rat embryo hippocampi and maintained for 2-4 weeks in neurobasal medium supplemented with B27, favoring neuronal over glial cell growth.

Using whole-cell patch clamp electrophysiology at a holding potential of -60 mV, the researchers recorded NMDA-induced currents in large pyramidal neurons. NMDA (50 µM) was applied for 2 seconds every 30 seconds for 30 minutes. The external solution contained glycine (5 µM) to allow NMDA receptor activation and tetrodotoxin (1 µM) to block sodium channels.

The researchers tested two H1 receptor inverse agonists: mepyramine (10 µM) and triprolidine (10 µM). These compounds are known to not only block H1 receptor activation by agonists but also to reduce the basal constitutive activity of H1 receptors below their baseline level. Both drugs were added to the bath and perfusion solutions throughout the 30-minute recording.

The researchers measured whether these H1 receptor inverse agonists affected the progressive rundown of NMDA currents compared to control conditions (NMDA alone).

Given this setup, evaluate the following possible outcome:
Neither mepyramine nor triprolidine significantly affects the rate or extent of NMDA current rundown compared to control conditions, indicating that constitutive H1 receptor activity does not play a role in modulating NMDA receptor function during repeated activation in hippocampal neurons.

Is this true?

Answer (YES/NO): NO